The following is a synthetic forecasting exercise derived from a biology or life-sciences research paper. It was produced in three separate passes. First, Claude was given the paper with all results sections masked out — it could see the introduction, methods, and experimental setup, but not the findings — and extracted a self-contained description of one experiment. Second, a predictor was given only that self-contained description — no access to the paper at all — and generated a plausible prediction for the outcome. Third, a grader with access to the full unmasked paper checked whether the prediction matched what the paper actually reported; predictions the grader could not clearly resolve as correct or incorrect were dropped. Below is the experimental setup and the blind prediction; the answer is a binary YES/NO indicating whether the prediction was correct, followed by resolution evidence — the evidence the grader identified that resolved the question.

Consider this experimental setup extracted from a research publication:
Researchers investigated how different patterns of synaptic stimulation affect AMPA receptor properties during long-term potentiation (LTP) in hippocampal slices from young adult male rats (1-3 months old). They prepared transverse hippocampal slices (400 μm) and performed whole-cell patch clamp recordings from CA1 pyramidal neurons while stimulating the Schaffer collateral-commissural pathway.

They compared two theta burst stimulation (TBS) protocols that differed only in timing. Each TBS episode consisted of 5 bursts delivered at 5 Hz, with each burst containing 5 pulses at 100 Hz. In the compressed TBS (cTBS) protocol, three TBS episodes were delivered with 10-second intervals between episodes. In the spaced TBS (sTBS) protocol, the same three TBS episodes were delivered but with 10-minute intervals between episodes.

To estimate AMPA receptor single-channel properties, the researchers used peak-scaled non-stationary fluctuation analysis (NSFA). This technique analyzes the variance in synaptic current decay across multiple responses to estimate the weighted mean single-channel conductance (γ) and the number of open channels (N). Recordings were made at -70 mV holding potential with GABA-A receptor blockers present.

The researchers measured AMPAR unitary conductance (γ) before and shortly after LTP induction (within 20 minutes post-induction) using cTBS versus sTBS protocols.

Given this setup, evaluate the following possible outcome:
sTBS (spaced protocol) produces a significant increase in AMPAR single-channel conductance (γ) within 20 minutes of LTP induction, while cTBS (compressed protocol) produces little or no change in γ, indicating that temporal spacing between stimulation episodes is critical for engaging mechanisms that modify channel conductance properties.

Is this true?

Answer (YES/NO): YES